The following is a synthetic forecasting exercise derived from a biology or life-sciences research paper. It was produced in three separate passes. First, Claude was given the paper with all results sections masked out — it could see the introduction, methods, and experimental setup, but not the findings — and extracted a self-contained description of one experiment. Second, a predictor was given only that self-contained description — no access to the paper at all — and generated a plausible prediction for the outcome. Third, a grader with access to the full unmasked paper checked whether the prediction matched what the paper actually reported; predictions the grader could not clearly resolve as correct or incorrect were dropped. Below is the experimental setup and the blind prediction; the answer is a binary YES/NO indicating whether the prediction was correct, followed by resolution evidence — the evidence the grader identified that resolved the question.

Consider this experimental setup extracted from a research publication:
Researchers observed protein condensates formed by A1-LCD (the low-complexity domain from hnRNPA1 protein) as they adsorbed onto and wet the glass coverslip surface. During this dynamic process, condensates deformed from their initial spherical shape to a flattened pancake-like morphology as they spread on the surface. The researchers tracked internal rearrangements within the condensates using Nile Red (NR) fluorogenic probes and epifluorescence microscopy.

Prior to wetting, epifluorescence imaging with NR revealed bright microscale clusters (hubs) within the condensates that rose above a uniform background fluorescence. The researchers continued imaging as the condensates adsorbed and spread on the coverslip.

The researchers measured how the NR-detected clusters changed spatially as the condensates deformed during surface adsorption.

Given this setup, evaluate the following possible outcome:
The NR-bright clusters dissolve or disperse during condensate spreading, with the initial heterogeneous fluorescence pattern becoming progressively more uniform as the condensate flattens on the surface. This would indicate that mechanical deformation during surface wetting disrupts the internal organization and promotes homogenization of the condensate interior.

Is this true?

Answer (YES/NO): NO